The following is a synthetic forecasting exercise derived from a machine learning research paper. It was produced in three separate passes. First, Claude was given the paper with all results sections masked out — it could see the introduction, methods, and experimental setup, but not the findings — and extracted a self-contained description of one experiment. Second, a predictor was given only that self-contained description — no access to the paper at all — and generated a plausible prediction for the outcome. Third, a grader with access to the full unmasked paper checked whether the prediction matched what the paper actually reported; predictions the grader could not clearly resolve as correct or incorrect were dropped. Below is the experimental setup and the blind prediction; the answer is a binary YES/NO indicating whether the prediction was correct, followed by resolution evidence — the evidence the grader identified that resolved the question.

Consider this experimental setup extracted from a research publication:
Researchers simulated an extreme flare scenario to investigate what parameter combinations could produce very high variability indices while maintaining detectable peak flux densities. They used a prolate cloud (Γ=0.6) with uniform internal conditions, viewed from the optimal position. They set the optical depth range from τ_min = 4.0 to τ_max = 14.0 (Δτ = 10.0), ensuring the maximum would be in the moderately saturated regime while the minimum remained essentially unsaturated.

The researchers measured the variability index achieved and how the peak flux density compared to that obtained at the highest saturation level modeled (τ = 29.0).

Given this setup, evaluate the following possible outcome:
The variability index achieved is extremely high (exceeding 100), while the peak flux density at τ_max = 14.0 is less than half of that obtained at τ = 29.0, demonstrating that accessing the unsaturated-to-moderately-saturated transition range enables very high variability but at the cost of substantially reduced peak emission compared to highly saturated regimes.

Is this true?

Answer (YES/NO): YES